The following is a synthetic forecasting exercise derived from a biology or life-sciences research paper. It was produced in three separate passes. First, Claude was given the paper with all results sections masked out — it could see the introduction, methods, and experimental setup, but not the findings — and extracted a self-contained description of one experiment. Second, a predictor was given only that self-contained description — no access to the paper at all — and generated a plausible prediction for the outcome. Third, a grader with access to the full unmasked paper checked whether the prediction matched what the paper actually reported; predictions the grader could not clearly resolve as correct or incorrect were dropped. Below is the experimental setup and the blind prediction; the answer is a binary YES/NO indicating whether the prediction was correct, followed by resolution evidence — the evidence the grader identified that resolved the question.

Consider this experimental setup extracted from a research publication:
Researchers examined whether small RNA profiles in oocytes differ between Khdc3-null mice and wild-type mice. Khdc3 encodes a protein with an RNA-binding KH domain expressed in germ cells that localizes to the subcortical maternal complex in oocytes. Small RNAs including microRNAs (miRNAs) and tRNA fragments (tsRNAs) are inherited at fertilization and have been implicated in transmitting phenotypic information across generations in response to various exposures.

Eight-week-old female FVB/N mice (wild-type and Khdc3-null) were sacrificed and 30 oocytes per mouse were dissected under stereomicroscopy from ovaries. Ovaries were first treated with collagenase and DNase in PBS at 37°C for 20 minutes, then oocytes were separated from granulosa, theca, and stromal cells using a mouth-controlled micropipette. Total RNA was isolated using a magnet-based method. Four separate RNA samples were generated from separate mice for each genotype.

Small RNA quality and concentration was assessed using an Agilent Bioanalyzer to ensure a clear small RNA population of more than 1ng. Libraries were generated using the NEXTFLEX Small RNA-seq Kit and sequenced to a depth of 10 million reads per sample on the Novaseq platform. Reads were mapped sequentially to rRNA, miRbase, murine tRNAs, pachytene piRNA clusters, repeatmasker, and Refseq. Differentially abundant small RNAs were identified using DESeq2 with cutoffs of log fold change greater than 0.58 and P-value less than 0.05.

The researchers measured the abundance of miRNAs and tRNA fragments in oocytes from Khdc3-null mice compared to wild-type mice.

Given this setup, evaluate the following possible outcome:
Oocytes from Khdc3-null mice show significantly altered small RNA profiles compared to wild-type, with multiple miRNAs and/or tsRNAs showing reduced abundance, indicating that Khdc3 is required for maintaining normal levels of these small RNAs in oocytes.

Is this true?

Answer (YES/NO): NO